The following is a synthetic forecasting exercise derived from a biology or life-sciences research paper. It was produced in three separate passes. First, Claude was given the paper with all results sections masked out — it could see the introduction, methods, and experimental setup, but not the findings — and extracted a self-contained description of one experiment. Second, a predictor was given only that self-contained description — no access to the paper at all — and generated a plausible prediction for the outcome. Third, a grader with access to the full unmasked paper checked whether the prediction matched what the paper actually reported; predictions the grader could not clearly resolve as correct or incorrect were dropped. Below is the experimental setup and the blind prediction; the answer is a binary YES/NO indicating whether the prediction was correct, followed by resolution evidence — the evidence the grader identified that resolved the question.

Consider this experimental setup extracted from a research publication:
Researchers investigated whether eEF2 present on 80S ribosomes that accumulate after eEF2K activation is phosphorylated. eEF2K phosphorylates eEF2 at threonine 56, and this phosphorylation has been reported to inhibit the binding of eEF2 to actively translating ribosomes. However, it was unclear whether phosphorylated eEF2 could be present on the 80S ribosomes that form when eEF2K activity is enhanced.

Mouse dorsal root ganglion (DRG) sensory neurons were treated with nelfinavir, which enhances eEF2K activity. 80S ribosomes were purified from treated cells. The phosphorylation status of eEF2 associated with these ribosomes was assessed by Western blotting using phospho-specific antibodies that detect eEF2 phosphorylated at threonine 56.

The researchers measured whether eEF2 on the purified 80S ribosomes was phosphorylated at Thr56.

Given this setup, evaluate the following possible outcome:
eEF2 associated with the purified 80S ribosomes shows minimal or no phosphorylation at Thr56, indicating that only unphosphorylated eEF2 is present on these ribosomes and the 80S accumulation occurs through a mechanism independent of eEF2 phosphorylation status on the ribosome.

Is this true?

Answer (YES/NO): NO